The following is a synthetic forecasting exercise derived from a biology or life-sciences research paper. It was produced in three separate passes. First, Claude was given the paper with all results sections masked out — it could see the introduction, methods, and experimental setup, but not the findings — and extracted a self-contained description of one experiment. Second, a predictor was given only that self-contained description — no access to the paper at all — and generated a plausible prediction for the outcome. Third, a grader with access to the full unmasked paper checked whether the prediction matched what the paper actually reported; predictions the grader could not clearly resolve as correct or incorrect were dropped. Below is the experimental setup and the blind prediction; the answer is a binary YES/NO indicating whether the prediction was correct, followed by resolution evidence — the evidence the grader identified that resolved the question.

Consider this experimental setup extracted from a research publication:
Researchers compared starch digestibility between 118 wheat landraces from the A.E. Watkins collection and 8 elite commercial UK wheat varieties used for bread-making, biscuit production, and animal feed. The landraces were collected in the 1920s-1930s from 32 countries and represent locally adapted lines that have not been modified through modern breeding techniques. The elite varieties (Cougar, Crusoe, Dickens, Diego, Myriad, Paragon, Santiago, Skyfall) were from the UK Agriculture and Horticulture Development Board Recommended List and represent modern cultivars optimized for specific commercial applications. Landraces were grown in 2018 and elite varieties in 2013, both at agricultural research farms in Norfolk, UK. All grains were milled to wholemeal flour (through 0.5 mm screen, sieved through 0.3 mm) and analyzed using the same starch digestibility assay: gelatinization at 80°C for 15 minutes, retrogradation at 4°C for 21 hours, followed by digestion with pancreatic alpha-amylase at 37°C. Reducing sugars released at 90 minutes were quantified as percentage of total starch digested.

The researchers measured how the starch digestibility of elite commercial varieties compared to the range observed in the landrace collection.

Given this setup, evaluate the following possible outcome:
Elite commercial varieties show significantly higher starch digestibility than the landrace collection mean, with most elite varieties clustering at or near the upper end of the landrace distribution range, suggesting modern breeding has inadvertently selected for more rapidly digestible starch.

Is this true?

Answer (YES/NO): YES